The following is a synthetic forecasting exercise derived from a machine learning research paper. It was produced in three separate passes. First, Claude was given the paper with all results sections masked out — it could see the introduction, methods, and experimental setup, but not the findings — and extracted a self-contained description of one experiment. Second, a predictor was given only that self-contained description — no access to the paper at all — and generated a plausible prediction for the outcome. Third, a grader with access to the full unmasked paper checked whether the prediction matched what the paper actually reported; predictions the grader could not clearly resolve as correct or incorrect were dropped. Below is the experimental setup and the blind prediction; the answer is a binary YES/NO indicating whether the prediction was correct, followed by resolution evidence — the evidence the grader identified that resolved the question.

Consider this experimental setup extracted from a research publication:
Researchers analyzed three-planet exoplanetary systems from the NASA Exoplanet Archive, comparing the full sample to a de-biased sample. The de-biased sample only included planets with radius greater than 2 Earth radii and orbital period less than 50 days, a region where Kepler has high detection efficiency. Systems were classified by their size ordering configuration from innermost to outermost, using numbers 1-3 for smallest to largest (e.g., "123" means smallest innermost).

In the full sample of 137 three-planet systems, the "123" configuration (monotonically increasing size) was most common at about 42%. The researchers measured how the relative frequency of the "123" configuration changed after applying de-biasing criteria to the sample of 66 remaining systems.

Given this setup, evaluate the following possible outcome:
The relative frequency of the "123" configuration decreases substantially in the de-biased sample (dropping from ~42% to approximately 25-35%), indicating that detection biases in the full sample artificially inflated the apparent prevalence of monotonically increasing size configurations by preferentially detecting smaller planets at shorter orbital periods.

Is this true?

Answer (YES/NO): YES